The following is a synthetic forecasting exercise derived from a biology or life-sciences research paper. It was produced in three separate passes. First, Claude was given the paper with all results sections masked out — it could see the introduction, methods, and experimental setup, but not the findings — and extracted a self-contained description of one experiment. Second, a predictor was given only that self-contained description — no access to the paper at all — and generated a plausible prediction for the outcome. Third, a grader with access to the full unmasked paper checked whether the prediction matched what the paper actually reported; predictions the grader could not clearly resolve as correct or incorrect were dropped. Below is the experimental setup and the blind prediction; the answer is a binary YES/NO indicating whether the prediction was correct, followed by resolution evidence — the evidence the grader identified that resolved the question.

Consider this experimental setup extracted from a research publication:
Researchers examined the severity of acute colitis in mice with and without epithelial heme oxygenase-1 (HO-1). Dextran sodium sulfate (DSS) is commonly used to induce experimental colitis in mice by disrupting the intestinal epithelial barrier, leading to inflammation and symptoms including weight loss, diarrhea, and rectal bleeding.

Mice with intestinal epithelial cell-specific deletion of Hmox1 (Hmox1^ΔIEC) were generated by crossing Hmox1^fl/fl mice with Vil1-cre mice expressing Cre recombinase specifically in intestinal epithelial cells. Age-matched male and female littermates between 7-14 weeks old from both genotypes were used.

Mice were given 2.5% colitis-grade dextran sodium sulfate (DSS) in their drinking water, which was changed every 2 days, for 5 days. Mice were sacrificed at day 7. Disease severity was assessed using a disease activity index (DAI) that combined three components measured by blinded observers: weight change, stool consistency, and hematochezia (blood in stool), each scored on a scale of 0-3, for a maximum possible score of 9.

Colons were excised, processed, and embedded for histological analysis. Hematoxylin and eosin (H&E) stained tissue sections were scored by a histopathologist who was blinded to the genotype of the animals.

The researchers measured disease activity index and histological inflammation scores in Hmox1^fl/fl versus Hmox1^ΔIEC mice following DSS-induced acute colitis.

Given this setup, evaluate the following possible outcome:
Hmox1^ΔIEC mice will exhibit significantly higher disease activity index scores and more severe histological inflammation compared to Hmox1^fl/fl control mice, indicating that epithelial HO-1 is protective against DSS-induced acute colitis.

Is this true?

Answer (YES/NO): NO